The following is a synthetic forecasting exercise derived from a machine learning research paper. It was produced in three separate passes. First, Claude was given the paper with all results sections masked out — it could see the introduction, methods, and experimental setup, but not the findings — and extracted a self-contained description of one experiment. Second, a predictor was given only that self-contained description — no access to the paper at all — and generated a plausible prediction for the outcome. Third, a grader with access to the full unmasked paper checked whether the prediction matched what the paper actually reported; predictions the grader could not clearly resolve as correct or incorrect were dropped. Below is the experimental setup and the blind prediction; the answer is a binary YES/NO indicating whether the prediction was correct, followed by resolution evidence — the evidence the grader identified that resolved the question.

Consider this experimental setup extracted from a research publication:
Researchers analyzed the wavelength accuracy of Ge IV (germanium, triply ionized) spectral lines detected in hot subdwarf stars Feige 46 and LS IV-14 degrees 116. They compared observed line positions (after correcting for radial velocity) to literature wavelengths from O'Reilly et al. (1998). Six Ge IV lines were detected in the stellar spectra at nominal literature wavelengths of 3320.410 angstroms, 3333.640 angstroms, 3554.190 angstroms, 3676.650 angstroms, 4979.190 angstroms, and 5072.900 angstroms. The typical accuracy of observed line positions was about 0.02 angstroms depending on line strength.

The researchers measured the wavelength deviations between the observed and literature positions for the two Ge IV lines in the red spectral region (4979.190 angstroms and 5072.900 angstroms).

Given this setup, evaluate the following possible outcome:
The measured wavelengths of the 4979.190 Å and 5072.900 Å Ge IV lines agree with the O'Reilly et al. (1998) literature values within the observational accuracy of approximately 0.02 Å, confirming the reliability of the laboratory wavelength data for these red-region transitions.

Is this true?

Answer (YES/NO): NO